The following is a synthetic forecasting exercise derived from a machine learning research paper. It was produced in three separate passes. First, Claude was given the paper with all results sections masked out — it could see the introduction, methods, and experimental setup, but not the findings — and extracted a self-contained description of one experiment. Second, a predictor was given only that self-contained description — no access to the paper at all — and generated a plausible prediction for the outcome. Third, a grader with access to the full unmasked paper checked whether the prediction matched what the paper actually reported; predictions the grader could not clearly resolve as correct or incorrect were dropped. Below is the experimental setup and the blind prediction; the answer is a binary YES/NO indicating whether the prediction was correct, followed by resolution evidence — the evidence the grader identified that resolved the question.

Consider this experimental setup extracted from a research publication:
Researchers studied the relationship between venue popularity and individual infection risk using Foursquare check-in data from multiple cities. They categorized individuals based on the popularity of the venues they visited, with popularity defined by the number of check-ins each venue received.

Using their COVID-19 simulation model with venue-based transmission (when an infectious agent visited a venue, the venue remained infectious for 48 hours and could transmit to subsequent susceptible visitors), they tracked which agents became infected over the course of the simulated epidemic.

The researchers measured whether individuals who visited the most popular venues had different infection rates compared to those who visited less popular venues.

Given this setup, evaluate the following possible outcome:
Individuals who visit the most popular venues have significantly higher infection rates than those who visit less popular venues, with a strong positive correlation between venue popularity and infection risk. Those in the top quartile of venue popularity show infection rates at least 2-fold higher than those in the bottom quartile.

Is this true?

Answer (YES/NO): NO